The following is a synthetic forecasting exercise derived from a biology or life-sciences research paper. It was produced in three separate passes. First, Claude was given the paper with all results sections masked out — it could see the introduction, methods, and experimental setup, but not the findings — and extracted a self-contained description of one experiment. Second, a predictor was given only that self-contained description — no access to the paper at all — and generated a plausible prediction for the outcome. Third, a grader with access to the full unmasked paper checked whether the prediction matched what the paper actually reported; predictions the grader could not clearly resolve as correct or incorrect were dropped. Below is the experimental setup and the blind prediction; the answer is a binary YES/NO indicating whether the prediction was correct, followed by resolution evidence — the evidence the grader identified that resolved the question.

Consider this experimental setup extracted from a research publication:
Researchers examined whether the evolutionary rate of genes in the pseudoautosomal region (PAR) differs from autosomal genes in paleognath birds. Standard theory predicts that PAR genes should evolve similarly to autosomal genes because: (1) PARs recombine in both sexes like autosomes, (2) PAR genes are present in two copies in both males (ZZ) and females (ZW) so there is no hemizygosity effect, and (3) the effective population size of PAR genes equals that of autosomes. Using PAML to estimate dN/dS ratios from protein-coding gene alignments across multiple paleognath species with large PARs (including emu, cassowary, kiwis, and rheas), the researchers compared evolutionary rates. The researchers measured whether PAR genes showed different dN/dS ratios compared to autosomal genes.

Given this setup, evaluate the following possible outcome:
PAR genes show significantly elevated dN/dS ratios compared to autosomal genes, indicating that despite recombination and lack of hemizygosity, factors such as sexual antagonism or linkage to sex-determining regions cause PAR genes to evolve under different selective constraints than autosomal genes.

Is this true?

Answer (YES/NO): NO